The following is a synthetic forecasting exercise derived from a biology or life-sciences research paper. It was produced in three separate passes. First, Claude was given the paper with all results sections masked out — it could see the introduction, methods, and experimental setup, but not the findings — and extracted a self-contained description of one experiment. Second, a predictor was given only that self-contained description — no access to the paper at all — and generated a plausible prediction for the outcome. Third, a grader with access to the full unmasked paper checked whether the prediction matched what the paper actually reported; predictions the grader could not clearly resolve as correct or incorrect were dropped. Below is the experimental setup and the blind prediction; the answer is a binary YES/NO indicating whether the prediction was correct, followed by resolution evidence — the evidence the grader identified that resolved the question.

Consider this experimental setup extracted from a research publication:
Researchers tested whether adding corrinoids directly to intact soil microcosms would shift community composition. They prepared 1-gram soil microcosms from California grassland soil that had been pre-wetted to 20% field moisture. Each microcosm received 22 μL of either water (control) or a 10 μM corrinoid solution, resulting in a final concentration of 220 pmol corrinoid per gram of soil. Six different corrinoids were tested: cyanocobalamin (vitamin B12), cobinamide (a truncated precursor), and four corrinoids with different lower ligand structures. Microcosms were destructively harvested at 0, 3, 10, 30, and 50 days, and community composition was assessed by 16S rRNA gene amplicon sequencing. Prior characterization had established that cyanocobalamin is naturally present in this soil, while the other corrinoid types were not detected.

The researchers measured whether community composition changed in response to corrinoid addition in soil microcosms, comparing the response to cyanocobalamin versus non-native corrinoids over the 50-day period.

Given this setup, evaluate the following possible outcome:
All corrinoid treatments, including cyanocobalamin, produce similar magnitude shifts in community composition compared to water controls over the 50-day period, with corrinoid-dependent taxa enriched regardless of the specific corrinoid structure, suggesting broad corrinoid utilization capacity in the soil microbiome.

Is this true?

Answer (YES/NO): NO